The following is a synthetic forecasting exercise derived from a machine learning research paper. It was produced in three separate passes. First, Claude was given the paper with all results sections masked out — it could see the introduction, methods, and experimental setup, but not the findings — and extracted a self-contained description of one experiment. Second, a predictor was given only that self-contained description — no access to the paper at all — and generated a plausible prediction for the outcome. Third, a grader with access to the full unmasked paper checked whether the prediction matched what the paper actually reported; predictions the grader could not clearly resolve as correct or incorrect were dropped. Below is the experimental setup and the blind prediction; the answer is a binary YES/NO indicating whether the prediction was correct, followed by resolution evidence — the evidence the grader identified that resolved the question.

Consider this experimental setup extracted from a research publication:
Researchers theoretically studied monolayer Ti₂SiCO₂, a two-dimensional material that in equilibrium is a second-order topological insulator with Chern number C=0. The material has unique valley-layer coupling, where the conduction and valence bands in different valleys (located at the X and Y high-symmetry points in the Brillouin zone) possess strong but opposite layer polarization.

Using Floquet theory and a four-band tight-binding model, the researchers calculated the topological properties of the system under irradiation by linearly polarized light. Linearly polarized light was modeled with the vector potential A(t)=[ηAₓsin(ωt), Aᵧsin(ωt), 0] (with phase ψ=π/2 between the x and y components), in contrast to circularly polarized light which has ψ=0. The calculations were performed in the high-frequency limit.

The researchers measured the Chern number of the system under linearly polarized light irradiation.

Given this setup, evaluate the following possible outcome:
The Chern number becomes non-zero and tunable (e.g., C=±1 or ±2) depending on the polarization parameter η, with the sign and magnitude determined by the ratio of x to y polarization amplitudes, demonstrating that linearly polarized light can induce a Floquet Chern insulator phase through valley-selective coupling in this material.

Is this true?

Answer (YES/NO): NO